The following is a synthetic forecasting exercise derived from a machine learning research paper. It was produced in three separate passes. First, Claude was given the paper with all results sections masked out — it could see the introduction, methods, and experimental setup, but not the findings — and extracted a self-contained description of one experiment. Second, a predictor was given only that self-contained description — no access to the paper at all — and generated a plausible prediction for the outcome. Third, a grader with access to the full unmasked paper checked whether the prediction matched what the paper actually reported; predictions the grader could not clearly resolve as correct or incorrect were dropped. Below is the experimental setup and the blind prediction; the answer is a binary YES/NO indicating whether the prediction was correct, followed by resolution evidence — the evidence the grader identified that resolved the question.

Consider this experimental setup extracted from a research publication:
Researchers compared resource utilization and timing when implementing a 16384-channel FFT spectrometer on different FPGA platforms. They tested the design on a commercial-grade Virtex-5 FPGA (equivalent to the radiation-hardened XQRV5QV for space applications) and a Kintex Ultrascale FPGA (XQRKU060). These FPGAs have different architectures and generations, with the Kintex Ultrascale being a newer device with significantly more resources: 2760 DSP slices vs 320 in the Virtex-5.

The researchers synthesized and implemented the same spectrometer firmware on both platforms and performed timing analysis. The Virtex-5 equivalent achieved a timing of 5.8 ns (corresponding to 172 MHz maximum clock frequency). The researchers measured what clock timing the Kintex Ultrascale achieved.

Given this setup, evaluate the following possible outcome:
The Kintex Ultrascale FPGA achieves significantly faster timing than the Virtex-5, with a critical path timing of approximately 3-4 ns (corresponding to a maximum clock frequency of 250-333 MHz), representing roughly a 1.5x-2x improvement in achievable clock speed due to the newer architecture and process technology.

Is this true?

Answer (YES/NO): YES